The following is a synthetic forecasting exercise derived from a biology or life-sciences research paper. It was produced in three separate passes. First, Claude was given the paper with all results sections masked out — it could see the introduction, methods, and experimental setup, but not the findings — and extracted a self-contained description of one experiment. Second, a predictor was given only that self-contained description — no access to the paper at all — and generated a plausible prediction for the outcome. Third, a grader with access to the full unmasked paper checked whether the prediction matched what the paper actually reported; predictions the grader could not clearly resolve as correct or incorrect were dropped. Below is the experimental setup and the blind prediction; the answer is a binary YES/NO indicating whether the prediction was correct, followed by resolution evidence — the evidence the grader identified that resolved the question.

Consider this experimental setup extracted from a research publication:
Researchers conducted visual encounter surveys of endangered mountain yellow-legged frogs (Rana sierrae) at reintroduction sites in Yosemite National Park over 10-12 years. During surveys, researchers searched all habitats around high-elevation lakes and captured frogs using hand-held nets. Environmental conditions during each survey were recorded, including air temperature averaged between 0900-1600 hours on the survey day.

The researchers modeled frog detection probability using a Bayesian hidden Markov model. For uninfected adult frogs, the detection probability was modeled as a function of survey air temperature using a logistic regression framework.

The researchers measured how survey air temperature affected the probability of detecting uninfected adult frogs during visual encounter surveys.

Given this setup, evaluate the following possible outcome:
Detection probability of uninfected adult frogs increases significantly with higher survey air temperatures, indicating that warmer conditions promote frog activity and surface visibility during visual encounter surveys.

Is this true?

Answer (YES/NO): YES